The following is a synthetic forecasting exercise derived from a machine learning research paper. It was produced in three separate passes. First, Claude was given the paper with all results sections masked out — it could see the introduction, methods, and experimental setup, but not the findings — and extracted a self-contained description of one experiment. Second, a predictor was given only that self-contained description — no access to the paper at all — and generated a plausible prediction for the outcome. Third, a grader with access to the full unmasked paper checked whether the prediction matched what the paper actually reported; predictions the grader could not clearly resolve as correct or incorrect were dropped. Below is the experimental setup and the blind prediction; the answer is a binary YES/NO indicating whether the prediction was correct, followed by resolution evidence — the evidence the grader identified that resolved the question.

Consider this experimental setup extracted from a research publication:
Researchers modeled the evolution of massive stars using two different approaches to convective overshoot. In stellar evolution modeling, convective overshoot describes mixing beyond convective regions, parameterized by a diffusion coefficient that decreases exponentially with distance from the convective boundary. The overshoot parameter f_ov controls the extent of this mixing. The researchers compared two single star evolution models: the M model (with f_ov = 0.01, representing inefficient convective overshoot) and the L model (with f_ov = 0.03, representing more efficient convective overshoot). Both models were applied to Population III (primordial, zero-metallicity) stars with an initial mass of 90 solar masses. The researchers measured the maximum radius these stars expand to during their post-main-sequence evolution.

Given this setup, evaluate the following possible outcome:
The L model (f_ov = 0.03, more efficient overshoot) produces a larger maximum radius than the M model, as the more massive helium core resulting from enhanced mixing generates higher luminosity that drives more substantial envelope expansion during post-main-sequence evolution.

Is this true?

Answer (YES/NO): YES